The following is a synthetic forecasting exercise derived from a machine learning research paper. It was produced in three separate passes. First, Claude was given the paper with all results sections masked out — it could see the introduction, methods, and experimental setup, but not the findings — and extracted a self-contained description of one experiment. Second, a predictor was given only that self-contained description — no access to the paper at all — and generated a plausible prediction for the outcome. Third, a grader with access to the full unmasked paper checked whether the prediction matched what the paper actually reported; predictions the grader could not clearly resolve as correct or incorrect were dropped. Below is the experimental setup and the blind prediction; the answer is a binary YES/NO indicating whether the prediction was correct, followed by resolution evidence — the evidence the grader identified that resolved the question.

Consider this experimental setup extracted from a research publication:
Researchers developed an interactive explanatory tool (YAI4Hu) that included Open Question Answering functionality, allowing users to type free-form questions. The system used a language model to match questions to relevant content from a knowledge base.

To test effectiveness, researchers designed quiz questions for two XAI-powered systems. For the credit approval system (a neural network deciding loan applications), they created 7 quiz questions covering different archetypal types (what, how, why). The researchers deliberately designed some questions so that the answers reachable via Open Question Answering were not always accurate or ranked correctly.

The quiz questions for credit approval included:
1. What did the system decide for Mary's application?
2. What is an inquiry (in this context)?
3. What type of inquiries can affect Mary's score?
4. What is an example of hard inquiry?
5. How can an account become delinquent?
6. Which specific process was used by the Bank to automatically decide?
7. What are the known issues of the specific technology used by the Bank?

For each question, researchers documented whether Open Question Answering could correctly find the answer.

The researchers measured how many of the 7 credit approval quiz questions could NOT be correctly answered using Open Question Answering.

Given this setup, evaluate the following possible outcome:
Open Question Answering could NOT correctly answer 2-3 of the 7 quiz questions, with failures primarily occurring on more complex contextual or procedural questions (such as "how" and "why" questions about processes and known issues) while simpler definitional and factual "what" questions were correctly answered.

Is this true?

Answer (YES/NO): YES